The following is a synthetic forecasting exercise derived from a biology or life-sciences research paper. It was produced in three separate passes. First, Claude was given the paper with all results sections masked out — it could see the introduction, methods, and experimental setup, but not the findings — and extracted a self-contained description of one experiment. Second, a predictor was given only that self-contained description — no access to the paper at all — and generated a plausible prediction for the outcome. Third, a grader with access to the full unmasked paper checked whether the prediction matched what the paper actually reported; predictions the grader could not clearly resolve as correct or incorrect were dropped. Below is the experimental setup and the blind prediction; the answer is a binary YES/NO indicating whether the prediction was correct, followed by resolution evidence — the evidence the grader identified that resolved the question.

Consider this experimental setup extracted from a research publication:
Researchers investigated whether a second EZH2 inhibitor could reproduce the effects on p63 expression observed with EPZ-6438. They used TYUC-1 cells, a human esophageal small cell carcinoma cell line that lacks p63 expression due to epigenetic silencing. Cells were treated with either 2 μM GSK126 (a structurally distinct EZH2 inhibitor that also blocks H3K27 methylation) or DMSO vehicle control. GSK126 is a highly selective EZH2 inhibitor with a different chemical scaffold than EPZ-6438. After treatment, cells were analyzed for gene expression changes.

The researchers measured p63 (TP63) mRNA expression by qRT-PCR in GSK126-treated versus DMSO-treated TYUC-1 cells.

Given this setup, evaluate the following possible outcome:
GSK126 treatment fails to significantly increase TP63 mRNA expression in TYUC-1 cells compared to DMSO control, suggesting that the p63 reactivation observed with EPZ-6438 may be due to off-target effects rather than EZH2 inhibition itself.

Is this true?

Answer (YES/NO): NO